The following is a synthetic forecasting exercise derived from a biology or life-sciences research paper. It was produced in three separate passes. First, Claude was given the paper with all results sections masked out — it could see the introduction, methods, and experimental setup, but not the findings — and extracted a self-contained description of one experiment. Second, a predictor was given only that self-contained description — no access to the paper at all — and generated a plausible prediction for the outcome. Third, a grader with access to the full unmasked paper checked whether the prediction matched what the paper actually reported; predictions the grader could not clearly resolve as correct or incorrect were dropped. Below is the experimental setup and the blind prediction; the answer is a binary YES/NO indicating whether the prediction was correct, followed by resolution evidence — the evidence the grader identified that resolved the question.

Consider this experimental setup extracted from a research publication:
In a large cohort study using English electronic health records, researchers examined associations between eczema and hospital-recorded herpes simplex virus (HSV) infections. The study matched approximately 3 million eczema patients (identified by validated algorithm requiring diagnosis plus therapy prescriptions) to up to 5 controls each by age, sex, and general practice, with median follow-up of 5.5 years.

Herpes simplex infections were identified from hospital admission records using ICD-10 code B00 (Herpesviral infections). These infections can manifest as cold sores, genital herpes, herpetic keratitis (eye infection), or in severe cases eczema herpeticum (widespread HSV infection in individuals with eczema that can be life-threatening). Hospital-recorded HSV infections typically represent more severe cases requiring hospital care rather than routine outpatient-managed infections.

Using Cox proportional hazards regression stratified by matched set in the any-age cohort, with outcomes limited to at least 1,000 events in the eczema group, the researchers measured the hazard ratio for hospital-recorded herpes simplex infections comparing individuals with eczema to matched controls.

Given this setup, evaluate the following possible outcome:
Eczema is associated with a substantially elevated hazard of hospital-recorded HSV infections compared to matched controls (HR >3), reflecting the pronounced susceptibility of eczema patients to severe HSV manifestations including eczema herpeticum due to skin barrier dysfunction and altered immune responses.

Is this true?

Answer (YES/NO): NO